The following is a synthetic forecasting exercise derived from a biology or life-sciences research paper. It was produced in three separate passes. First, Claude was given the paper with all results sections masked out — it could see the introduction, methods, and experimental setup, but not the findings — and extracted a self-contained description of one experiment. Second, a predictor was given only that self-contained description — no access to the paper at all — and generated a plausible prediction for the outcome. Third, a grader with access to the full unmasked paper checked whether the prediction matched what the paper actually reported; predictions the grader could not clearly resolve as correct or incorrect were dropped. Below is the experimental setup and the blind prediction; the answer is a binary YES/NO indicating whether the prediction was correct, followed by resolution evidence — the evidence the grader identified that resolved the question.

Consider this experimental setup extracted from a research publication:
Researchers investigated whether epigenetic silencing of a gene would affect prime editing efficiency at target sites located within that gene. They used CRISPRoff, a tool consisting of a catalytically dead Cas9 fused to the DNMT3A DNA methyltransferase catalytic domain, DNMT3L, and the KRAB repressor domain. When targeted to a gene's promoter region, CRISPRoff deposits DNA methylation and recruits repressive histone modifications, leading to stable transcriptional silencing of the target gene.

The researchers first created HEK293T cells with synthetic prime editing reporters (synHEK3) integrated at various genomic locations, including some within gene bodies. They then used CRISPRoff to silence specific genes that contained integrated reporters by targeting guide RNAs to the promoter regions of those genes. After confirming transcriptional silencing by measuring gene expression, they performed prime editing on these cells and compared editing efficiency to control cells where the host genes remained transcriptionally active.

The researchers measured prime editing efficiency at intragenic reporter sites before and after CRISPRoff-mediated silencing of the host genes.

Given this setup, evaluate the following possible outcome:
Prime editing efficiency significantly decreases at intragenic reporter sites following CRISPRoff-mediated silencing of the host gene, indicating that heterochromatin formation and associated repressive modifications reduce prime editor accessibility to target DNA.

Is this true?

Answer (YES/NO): YES